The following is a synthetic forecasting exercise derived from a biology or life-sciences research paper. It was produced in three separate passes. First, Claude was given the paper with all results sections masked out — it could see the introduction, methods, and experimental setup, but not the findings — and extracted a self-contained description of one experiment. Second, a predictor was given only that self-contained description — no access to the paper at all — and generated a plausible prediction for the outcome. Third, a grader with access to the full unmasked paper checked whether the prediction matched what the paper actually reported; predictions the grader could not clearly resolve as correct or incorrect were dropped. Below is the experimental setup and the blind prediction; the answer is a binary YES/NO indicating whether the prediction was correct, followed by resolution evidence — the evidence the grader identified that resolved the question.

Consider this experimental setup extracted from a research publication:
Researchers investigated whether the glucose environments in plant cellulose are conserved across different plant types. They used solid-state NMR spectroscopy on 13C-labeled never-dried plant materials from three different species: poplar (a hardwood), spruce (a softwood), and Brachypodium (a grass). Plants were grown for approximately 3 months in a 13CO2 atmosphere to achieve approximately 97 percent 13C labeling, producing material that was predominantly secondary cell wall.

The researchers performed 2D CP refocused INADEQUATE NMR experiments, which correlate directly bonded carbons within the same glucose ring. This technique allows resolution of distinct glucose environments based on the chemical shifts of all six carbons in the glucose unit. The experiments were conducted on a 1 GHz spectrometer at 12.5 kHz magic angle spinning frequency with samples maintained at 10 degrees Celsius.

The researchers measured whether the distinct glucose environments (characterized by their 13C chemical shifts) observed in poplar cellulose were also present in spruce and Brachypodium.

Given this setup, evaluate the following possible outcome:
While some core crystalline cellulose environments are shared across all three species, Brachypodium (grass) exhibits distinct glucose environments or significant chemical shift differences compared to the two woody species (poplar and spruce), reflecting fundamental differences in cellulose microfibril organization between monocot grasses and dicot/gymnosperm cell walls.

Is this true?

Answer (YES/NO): NO